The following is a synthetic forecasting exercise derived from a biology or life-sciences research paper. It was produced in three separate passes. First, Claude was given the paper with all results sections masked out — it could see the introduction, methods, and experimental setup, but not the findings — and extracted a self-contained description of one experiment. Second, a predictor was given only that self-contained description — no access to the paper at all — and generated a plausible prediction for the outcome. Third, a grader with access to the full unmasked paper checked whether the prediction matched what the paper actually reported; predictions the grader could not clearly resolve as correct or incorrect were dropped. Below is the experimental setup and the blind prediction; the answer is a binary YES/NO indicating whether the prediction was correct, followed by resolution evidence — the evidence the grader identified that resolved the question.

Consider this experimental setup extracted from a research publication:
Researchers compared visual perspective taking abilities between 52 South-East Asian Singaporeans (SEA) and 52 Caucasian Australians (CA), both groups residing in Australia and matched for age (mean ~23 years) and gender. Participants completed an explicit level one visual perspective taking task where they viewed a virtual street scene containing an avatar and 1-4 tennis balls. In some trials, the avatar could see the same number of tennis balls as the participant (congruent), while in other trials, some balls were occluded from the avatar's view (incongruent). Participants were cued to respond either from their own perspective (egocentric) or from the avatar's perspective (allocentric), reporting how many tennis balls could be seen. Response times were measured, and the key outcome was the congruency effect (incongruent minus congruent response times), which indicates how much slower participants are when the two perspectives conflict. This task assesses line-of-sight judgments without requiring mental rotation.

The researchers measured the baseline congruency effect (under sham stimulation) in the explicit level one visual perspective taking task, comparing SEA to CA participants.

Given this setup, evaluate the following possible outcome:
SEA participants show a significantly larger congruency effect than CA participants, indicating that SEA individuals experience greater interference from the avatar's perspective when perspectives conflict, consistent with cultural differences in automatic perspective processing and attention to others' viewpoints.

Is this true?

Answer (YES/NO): YES